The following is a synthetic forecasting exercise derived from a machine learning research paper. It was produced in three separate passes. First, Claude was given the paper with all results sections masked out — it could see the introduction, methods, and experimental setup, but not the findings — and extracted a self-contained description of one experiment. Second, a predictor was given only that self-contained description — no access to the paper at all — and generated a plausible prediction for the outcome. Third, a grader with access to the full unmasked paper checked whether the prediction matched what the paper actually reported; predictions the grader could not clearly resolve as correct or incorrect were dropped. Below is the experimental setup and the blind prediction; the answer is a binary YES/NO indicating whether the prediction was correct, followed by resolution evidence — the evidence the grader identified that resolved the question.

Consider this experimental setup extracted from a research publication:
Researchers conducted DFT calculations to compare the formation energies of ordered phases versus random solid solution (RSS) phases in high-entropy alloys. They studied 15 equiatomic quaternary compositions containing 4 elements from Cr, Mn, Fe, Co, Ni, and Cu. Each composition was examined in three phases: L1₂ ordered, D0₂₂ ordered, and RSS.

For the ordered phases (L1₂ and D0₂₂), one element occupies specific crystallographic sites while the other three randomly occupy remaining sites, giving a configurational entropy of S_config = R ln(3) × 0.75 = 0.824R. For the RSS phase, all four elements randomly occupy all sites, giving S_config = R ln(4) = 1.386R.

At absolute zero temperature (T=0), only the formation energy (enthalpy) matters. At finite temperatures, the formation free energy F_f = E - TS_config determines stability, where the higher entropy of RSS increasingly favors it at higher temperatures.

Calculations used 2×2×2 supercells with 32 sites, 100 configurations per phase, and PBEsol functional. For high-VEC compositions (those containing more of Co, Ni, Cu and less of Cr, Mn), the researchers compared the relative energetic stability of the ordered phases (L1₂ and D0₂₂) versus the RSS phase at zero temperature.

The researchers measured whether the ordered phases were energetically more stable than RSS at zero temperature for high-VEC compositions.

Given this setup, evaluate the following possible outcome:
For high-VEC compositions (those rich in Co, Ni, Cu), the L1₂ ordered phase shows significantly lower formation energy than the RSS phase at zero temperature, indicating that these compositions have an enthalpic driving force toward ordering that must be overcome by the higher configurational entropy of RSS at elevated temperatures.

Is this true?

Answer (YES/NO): NO